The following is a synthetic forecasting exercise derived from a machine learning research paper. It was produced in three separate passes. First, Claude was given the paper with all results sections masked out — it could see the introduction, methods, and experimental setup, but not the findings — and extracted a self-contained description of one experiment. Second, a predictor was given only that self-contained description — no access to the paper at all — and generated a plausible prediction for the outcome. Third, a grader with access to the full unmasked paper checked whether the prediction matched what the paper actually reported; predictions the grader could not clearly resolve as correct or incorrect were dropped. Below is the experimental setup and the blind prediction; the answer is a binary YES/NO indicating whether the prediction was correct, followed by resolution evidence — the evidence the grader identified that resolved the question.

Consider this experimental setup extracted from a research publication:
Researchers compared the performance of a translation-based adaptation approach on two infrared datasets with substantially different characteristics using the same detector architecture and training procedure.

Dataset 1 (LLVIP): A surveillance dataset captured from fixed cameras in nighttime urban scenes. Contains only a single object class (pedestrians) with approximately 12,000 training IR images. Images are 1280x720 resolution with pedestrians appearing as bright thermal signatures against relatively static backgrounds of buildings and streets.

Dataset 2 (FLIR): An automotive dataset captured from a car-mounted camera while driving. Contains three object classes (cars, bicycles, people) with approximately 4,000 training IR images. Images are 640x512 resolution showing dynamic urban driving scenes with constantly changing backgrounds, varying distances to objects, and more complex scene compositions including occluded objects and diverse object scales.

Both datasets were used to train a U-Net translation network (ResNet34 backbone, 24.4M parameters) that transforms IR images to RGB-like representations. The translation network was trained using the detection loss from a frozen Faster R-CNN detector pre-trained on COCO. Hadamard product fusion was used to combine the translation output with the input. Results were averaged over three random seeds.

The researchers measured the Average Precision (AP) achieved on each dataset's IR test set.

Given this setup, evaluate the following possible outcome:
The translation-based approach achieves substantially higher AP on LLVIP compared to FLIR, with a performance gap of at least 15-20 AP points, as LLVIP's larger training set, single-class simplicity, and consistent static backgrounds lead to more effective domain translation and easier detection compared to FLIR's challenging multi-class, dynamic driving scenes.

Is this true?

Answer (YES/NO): YES